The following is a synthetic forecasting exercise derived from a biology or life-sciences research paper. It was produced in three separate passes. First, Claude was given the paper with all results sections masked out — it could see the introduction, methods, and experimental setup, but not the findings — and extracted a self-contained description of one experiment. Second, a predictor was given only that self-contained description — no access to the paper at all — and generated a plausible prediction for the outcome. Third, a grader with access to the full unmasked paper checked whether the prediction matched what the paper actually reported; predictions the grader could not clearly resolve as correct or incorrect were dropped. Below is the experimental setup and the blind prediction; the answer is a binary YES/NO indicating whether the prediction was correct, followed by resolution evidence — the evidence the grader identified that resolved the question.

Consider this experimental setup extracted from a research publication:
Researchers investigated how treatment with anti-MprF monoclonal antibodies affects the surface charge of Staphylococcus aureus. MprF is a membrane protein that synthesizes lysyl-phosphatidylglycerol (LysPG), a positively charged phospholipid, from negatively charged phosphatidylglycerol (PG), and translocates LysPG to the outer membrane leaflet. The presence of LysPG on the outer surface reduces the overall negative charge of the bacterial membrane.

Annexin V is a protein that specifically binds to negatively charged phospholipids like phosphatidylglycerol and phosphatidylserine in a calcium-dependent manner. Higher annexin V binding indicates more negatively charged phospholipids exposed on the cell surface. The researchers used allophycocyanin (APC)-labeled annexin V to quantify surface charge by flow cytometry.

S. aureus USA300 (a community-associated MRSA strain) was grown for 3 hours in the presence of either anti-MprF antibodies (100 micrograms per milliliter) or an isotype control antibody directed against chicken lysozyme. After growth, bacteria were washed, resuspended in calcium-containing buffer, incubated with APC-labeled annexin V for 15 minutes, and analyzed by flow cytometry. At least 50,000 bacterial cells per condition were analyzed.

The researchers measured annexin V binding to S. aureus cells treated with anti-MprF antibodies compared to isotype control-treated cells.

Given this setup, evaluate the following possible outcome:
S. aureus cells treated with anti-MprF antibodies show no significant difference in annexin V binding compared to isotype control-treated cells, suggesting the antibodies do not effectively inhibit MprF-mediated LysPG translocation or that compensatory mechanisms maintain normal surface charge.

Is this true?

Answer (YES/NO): NO